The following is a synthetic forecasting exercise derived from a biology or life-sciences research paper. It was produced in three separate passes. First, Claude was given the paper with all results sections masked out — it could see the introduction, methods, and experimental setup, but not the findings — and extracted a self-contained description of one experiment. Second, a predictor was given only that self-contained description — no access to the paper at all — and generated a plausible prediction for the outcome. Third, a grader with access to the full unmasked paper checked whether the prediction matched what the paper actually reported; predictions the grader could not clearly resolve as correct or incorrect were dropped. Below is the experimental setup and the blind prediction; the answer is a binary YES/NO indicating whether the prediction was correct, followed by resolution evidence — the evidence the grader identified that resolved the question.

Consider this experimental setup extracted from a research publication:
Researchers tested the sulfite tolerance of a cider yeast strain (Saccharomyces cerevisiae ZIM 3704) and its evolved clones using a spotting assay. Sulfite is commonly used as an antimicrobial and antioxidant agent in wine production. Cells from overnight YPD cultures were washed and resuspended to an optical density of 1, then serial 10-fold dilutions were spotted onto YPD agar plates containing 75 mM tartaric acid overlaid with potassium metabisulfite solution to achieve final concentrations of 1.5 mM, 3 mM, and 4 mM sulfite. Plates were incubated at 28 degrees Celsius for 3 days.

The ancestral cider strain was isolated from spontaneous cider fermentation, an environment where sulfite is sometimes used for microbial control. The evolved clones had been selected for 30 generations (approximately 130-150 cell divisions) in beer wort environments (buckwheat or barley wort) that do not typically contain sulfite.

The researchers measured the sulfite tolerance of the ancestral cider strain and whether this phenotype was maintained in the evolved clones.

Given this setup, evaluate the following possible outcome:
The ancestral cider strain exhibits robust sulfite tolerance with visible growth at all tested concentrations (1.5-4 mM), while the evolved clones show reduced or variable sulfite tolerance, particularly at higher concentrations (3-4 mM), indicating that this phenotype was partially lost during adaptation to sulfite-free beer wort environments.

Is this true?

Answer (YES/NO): YES